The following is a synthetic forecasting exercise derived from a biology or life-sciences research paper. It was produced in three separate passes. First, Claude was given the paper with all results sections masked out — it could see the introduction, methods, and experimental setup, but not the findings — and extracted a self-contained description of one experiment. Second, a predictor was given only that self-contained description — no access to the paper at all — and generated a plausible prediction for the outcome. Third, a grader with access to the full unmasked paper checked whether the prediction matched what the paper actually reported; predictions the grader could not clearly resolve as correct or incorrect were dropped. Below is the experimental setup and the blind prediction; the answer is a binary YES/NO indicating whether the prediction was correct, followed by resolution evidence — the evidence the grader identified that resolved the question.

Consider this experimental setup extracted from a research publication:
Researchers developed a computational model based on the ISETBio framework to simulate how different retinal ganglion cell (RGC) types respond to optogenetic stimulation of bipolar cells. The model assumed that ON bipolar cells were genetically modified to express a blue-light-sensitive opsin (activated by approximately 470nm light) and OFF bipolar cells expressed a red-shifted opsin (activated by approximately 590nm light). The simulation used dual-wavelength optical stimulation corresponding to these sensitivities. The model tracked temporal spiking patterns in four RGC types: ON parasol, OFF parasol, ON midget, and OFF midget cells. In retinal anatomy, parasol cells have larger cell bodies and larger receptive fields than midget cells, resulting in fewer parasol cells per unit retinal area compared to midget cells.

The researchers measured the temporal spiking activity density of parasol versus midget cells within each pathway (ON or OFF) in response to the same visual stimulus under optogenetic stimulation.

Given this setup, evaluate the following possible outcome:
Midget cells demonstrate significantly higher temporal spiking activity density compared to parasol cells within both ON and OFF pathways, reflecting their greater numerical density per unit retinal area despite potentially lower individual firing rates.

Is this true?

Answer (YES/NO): YES